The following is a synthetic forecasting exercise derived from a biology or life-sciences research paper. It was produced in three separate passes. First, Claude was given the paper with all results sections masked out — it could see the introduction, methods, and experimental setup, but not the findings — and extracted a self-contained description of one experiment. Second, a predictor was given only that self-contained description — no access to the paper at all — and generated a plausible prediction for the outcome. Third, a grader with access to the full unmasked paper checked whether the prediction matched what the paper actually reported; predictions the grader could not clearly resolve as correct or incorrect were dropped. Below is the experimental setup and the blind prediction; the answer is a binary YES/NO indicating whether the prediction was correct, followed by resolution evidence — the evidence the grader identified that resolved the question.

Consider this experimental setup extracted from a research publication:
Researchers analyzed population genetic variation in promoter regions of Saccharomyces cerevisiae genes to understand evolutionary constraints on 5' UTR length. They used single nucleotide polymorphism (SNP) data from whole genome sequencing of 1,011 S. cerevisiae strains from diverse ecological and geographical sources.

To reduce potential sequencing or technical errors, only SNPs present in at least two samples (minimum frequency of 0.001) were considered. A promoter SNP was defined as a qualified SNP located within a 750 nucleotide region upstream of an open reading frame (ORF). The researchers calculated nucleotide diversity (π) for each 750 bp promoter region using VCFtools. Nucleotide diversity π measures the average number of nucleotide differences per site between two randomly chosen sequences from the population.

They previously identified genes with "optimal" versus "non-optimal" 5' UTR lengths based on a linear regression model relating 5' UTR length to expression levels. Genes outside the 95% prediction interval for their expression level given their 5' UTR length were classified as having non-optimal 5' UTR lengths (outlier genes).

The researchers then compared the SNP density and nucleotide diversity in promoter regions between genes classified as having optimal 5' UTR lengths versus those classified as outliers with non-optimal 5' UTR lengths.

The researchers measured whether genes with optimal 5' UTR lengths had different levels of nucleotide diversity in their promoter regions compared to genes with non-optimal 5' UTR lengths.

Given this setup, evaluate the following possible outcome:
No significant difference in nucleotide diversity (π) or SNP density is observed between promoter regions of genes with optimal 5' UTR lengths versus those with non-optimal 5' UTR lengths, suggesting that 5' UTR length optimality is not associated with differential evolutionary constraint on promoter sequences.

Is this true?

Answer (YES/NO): NO